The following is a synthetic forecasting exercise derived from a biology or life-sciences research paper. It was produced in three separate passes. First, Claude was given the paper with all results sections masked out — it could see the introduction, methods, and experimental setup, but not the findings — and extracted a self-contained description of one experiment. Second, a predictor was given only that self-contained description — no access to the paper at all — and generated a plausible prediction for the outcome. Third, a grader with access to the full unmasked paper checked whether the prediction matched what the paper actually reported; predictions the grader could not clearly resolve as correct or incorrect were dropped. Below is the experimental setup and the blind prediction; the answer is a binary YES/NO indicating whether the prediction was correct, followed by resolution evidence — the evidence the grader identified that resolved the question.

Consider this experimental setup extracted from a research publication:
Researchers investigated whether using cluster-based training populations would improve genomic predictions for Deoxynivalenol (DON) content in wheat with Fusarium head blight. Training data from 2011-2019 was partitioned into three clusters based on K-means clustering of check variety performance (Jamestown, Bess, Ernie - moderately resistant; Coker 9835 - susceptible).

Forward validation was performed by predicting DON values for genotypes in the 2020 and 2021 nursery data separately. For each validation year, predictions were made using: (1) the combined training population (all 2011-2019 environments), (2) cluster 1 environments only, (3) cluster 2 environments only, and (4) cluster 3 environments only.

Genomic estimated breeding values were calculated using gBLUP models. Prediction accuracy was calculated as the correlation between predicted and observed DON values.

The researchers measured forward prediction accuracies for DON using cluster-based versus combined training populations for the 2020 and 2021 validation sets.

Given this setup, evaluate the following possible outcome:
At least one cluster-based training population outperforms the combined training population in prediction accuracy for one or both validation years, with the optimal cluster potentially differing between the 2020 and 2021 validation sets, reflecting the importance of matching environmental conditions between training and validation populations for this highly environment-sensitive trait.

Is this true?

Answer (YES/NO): NO